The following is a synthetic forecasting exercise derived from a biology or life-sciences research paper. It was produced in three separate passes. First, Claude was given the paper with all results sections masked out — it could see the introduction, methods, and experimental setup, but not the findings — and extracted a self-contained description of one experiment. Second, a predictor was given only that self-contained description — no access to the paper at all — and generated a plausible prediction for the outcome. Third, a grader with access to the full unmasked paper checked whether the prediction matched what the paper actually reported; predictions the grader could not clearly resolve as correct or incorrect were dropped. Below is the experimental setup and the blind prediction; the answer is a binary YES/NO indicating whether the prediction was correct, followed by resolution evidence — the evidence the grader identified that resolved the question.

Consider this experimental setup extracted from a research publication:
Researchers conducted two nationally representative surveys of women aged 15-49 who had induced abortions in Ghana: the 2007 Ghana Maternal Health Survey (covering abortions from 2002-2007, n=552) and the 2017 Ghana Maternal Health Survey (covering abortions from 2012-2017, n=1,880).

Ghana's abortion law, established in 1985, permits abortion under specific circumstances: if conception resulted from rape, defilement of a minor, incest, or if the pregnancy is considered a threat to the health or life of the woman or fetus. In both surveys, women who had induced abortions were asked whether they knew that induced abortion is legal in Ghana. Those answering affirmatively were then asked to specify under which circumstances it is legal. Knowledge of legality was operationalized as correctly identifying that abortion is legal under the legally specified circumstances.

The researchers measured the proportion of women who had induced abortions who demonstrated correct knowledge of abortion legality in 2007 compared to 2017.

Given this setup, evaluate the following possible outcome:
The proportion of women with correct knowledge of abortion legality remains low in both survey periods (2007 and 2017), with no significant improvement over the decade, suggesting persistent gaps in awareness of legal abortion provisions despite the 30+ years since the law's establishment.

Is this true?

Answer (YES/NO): NO